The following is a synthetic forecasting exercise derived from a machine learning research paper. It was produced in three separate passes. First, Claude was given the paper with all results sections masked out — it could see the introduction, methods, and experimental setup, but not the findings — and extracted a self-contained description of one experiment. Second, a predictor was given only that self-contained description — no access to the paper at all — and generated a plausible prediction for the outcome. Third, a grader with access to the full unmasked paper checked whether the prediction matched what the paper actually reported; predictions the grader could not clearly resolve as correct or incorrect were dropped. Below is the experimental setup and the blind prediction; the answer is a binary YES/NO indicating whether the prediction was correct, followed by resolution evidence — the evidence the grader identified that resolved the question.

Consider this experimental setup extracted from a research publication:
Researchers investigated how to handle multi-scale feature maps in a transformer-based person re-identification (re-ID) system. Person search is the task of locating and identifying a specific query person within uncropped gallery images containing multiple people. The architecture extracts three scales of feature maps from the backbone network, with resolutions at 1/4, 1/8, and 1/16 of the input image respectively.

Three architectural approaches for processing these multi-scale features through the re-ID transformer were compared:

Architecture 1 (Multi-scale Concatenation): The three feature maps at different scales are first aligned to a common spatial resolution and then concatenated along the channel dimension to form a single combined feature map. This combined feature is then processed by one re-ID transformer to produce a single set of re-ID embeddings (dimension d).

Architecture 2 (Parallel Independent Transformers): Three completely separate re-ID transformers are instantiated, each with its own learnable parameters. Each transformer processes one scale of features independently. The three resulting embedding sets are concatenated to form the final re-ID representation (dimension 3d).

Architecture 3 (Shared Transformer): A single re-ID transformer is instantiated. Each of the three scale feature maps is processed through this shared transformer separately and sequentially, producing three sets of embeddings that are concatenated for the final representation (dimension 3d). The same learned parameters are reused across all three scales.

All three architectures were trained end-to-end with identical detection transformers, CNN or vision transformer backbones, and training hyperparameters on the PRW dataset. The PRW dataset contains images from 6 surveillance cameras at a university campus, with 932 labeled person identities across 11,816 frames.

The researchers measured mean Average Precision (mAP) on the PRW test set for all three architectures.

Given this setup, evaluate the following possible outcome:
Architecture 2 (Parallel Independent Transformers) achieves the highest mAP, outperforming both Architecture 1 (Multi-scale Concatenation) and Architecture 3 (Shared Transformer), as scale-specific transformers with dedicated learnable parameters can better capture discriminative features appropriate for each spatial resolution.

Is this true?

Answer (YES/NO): NO